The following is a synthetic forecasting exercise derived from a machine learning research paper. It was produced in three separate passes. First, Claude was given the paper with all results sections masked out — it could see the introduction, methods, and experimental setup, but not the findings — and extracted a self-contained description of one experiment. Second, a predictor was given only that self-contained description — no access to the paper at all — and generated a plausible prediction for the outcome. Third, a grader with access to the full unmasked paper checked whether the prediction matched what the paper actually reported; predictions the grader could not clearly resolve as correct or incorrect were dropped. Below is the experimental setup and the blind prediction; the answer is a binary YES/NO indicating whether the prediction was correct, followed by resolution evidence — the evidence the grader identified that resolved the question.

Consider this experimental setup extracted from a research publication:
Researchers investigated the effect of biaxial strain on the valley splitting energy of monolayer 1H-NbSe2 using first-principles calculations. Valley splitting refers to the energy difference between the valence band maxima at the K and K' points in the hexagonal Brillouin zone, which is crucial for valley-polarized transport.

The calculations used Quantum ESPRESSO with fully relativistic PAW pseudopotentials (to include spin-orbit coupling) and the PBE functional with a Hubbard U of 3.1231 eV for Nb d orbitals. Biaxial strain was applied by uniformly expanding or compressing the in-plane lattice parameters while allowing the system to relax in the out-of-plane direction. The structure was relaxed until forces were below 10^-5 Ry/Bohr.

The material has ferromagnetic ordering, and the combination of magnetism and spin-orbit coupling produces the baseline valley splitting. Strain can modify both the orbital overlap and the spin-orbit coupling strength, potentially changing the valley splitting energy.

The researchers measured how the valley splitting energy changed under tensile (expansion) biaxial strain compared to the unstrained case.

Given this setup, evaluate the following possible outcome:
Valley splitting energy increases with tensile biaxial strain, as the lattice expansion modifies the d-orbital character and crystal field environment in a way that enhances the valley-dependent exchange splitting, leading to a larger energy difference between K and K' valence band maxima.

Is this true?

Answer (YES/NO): YES